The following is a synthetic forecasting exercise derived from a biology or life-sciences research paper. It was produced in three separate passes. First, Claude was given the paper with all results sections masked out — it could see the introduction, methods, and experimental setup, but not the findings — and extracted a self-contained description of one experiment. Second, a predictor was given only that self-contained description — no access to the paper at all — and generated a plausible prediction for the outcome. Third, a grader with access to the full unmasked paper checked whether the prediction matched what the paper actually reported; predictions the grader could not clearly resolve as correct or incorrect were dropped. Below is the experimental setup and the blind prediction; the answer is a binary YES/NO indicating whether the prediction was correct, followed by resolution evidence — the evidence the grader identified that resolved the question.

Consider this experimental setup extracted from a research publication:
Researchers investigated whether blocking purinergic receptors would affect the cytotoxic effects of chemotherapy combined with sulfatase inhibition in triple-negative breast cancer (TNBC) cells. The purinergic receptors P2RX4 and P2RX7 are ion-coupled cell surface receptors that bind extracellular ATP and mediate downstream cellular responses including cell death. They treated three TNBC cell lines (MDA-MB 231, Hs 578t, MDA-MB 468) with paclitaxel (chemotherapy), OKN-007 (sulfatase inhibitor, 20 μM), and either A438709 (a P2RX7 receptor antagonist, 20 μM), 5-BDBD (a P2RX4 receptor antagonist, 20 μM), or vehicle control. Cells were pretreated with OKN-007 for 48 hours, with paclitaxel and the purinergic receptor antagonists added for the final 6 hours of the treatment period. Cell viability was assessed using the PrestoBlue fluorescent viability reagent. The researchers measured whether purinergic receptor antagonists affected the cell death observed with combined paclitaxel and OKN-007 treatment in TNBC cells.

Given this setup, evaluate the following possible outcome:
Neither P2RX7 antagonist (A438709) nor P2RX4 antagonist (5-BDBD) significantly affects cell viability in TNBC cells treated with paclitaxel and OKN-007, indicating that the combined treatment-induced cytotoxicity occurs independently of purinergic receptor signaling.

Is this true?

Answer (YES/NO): NO